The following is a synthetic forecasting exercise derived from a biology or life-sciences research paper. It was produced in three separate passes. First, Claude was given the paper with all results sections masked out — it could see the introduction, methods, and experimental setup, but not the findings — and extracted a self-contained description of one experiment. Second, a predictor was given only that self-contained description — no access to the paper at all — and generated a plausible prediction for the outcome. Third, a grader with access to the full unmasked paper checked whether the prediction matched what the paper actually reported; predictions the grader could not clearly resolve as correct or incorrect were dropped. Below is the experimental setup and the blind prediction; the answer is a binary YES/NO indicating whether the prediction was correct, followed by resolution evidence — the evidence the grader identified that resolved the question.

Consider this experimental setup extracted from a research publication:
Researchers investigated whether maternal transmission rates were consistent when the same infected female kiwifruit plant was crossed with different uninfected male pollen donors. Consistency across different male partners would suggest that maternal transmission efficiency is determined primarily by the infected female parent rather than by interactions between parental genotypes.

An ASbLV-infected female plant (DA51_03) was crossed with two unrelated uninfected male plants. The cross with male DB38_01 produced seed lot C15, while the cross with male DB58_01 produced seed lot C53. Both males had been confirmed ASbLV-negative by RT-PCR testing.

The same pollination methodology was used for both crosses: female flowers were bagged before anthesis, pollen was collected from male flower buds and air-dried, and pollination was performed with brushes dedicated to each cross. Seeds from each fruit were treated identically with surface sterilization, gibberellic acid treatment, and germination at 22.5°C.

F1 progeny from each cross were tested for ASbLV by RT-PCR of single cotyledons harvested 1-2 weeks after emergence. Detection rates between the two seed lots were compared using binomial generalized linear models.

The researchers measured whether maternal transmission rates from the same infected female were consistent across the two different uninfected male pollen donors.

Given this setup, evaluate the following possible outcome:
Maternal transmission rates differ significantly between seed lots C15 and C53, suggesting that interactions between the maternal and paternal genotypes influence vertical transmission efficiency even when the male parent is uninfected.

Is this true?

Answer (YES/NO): NO